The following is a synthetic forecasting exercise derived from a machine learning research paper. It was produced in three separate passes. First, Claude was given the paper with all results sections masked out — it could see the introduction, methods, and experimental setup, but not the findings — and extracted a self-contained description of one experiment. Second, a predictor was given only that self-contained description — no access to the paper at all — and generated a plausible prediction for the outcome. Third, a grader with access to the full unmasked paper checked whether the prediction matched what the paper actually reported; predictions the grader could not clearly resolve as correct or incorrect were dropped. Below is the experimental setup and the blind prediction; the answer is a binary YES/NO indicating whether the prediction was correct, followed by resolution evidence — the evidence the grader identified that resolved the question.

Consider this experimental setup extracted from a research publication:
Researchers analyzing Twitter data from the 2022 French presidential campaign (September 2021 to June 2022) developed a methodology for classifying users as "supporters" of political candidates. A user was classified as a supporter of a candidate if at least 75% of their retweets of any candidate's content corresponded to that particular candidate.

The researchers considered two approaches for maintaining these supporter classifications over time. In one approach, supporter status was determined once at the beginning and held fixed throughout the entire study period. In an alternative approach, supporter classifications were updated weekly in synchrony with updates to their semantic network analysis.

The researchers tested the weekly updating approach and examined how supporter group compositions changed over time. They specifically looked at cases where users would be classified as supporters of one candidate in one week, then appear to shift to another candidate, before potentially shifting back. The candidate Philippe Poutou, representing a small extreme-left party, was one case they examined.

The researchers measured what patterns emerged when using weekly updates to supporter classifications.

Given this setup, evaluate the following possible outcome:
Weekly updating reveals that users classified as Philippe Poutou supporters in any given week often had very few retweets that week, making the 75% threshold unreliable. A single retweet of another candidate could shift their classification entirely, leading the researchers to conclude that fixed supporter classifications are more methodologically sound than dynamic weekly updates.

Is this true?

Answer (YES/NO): NO